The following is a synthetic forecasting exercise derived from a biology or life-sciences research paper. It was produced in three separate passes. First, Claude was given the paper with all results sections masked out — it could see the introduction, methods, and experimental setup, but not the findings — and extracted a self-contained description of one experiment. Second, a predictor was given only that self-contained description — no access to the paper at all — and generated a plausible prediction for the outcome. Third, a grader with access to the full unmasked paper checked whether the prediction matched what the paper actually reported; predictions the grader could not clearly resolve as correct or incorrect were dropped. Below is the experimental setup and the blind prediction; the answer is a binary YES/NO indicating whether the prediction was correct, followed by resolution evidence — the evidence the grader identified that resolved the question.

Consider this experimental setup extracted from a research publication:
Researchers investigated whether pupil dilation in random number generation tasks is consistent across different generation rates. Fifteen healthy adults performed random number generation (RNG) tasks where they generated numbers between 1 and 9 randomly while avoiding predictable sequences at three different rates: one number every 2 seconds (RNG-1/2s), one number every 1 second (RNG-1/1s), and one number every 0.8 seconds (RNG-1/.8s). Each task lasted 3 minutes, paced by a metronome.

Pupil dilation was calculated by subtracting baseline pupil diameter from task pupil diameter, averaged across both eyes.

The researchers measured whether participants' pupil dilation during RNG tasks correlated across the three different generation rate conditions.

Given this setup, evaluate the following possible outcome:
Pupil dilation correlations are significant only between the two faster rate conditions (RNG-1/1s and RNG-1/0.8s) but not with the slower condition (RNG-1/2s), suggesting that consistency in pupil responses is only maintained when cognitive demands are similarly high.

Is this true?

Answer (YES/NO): NO